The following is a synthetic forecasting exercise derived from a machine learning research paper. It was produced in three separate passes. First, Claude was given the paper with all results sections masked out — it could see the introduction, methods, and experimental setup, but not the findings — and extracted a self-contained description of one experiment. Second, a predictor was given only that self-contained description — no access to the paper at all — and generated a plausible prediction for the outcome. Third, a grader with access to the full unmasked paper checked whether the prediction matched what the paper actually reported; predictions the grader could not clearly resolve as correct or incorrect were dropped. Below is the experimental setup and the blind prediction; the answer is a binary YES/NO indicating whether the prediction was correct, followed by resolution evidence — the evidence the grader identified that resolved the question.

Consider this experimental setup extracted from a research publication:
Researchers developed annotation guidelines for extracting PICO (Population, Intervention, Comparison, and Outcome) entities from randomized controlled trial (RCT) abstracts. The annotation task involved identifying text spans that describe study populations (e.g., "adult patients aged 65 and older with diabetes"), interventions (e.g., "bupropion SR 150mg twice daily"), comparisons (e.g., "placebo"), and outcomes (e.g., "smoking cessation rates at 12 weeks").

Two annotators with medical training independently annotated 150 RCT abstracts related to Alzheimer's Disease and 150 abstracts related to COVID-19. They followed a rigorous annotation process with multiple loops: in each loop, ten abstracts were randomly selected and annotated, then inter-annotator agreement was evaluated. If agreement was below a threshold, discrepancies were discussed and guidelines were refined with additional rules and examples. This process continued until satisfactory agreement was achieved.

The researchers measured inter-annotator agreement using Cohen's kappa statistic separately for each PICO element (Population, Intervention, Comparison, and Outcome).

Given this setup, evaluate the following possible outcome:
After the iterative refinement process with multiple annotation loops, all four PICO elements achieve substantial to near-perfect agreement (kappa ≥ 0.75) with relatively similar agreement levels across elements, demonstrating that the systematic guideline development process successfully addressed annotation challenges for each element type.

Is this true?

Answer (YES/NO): NO